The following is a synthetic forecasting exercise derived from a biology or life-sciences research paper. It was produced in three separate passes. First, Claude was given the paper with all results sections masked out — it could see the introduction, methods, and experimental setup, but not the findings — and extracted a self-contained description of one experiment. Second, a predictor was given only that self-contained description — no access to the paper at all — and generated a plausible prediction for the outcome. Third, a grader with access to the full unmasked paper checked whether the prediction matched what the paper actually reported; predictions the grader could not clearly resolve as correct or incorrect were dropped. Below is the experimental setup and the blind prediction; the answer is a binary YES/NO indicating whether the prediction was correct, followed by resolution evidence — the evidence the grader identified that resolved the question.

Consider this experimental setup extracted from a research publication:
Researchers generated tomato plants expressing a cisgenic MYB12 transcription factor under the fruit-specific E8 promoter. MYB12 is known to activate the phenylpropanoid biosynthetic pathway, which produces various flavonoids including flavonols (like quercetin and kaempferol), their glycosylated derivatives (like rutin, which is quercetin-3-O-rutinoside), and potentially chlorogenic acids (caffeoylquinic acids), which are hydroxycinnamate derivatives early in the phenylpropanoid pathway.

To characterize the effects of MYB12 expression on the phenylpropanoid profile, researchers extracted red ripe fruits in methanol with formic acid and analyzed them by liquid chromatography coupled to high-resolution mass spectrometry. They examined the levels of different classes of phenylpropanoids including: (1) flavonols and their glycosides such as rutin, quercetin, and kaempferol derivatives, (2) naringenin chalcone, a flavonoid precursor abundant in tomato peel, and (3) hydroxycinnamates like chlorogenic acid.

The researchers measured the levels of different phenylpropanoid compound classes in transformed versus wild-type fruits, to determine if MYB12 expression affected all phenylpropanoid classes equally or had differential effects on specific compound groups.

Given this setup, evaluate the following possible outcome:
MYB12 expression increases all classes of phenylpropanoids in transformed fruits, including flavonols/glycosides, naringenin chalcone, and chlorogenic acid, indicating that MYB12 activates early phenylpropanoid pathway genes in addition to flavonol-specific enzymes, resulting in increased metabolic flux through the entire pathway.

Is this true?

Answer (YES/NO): NO